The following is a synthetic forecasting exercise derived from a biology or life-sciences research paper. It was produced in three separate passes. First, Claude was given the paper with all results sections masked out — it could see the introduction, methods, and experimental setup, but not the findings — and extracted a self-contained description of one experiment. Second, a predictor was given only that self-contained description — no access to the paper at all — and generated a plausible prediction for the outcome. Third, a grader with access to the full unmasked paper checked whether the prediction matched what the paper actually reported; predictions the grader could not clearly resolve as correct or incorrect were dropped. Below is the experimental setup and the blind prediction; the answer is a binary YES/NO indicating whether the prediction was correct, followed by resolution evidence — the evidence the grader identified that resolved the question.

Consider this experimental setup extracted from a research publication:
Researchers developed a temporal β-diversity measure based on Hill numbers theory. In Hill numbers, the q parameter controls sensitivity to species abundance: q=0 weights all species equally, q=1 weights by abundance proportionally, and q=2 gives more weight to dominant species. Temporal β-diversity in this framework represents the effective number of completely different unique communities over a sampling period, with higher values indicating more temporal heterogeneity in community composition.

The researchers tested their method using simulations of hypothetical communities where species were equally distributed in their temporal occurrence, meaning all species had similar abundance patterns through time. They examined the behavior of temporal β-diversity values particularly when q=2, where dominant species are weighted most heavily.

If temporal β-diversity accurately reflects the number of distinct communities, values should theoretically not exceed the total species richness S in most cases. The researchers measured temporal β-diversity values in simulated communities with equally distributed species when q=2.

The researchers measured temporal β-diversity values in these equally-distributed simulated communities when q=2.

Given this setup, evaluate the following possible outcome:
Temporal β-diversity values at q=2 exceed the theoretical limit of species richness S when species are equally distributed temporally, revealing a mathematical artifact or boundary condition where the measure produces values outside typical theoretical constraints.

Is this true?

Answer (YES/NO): YES